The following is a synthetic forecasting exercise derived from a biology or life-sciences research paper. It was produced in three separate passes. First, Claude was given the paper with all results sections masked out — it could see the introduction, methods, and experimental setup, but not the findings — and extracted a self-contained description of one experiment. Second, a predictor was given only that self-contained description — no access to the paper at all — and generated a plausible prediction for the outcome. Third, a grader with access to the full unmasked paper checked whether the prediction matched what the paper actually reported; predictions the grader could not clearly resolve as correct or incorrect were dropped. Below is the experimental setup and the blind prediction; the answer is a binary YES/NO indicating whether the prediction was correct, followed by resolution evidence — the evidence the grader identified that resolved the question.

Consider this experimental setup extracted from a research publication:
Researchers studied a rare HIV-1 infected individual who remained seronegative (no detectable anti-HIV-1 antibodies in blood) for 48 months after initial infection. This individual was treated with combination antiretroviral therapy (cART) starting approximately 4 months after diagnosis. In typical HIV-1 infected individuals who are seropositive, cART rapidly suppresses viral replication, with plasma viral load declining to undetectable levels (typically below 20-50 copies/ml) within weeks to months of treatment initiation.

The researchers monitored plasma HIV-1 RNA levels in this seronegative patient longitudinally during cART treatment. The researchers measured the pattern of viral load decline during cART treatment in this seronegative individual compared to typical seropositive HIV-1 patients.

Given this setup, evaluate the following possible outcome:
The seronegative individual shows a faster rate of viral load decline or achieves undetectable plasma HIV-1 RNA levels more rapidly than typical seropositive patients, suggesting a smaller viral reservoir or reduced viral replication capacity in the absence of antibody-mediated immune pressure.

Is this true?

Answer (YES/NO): NO